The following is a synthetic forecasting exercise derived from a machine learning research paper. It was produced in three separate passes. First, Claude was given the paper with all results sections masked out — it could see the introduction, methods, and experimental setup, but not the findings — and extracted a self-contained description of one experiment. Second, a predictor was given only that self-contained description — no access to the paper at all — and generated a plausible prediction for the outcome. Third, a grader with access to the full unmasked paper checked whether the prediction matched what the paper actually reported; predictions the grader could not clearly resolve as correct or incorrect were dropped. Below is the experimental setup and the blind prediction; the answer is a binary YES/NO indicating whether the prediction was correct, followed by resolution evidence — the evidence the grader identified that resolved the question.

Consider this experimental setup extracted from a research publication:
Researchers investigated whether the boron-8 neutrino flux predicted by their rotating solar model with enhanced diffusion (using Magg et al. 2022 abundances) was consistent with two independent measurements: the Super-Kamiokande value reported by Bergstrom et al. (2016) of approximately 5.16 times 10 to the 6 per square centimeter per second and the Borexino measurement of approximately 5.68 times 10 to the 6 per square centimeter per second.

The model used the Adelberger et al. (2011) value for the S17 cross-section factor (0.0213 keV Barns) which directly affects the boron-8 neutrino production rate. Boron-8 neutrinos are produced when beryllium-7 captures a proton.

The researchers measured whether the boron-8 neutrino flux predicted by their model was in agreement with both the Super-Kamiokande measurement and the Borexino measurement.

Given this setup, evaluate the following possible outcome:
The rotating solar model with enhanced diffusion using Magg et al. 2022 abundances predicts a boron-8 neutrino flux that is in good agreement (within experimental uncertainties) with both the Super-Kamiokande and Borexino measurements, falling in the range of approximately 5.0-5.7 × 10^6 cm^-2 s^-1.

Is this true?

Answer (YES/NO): NO